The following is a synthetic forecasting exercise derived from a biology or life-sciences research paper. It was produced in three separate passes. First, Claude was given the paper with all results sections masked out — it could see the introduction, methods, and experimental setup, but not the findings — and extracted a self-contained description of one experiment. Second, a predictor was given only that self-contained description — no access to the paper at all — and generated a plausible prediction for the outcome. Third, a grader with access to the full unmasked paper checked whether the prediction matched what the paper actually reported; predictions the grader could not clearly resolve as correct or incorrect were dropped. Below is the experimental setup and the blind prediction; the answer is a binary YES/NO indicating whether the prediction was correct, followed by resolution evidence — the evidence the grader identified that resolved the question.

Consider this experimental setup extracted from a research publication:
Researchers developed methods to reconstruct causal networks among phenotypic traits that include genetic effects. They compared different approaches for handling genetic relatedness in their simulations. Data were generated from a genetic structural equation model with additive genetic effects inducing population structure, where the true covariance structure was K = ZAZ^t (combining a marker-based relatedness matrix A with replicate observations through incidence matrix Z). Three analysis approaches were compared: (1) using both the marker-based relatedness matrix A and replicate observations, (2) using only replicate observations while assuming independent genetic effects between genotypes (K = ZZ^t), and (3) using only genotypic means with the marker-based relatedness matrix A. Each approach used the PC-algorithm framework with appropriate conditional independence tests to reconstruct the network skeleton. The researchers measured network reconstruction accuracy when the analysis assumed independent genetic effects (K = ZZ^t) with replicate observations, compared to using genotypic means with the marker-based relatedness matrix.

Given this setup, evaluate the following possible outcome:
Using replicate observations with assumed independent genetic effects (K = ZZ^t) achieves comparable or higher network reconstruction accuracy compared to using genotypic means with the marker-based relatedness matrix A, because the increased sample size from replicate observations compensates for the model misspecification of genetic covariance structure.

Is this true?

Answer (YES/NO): YES